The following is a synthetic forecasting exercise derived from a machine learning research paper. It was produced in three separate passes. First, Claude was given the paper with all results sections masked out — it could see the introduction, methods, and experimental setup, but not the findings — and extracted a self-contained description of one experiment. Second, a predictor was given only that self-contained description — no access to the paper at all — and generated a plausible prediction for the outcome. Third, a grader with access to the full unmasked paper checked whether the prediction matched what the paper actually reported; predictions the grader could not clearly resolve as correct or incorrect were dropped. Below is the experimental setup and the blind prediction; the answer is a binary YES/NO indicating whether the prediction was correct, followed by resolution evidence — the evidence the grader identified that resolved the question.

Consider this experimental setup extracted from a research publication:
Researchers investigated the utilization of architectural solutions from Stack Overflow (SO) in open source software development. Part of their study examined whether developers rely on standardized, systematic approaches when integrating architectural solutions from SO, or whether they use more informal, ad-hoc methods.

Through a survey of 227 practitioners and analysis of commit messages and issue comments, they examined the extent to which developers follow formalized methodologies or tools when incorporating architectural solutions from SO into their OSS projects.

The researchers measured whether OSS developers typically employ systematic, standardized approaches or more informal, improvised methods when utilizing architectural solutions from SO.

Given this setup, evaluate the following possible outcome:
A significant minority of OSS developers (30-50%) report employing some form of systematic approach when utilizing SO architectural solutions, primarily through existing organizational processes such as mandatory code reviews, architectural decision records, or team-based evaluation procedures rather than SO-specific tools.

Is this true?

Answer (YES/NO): NO